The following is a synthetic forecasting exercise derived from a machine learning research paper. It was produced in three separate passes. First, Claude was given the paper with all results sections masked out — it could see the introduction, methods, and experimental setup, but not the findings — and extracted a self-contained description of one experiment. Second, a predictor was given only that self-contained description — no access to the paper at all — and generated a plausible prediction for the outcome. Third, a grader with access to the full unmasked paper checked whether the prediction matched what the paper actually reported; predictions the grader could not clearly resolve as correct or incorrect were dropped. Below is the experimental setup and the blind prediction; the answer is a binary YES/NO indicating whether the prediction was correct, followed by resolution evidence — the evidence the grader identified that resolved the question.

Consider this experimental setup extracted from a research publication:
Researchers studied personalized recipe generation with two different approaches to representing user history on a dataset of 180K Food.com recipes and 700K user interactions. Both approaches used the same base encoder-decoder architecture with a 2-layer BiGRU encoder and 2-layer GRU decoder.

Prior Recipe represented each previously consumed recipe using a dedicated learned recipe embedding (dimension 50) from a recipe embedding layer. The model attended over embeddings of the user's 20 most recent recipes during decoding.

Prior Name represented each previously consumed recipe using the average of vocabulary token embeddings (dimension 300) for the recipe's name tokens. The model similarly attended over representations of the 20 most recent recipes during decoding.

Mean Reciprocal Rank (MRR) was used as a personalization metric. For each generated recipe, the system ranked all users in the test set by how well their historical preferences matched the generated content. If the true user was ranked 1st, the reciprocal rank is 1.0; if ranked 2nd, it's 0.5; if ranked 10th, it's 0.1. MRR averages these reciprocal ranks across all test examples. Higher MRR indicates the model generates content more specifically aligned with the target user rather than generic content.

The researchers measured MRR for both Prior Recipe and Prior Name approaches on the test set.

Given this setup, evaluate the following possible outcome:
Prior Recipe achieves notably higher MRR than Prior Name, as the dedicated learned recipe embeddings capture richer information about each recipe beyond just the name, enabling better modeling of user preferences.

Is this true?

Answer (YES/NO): NO